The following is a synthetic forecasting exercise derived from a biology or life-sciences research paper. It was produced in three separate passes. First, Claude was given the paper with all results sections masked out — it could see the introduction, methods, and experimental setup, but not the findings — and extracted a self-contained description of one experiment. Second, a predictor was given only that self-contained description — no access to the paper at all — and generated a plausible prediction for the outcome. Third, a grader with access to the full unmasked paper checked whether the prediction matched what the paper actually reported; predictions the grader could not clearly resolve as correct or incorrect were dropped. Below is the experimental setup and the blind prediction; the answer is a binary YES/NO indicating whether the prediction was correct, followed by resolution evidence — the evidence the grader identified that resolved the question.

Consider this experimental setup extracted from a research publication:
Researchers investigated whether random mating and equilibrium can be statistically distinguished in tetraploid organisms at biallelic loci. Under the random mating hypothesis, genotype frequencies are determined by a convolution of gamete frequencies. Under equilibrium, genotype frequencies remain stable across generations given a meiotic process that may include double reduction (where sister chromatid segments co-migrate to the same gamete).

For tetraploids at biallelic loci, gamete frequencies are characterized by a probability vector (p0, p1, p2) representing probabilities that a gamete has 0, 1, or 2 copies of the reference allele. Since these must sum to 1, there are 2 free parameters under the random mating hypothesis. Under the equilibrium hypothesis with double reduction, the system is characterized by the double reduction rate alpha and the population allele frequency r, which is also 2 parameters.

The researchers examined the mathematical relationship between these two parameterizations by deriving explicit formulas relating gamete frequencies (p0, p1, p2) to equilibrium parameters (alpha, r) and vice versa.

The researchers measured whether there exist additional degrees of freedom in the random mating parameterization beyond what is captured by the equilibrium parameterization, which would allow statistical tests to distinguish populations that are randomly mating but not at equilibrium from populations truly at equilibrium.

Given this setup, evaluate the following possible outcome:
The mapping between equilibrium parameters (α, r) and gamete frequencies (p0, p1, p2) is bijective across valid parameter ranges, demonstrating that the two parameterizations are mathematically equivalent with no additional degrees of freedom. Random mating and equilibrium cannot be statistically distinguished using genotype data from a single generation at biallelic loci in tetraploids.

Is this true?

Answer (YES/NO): YES